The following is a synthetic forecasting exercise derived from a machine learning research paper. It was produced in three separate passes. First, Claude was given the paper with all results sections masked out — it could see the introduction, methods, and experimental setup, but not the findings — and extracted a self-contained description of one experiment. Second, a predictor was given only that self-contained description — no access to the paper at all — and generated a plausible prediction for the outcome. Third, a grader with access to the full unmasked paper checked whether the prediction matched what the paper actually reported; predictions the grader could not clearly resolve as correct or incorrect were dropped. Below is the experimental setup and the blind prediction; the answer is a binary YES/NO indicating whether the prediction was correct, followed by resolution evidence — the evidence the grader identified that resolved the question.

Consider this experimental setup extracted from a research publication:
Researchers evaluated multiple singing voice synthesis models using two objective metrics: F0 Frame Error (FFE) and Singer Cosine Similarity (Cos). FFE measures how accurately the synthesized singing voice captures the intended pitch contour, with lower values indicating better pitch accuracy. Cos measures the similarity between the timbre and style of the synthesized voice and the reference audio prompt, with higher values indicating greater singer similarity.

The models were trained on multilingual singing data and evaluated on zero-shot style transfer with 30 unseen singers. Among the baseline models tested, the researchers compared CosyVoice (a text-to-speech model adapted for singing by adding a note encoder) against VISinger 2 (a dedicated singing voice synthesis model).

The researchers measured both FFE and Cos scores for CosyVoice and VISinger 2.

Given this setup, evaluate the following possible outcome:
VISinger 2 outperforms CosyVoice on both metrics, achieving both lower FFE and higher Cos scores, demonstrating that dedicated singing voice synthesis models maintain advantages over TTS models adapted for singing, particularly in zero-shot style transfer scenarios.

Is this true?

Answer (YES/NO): NO